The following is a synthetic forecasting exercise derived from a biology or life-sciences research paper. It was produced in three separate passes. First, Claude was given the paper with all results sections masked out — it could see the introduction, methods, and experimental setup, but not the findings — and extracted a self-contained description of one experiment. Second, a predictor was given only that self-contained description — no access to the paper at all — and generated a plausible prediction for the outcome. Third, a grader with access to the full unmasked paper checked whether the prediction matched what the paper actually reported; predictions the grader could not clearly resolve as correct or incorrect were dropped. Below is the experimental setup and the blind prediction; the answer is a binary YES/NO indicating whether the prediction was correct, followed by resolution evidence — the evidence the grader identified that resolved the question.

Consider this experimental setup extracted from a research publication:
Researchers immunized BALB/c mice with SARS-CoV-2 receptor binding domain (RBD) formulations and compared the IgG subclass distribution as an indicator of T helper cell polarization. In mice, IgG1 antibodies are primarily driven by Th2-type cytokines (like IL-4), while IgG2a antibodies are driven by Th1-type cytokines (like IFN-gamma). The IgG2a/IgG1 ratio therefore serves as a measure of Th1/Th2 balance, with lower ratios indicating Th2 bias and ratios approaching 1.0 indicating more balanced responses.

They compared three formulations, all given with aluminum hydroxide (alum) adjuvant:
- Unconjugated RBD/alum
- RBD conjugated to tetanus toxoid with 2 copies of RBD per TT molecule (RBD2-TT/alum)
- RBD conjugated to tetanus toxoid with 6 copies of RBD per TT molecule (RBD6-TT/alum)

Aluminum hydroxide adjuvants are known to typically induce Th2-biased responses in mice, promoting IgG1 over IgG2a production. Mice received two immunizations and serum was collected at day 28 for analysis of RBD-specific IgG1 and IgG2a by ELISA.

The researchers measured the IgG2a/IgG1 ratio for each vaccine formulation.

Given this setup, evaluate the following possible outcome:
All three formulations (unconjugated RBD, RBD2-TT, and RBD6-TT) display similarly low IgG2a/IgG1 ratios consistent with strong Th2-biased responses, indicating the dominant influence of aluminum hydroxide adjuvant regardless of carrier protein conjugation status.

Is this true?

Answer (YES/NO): NO